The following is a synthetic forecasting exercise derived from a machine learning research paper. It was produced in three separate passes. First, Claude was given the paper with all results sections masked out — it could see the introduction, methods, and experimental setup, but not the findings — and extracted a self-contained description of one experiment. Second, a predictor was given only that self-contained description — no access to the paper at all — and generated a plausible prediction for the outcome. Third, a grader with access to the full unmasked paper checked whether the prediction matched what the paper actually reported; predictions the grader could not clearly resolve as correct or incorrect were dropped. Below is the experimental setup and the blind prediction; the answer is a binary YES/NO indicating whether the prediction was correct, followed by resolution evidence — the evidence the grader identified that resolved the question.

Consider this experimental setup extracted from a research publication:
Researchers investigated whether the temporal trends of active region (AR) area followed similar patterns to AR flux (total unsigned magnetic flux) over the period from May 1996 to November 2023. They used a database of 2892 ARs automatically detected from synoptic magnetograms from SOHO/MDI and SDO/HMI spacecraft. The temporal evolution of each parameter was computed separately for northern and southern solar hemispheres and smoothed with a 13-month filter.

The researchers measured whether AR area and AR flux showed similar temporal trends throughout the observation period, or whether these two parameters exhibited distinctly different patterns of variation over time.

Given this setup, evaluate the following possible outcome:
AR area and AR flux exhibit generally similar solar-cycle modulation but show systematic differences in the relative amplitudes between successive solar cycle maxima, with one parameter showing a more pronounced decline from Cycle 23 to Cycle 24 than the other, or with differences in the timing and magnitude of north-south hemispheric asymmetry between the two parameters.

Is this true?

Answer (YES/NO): NO